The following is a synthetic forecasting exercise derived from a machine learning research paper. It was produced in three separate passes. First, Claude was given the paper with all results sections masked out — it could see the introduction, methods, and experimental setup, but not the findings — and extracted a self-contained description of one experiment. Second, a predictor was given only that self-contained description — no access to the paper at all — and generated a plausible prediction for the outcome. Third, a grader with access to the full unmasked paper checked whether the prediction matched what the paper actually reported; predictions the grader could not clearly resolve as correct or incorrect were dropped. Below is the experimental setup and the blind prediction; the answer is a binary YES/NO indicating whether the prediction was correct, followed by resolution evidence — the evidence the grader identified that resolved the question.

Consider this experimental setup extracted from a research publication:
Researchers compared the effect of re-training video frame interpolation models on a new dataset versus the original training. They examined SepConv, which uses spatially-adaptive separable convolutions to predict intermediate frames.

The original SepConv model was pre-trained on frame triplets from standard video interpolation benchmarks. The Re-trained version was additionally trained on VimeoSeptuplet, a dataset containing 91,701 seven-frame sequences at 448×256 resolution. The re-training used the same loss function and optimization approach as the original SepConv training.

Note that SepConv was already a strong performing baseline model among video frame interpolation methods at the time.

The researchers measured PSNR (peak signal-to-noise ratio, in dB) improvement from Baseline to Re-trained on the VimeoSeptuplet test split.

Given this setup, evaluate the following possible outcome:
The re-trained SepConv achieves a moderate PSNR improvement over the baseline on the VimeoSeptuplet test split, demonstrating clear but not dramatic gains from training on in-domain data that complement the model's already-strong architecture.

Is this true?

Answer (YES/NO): NO